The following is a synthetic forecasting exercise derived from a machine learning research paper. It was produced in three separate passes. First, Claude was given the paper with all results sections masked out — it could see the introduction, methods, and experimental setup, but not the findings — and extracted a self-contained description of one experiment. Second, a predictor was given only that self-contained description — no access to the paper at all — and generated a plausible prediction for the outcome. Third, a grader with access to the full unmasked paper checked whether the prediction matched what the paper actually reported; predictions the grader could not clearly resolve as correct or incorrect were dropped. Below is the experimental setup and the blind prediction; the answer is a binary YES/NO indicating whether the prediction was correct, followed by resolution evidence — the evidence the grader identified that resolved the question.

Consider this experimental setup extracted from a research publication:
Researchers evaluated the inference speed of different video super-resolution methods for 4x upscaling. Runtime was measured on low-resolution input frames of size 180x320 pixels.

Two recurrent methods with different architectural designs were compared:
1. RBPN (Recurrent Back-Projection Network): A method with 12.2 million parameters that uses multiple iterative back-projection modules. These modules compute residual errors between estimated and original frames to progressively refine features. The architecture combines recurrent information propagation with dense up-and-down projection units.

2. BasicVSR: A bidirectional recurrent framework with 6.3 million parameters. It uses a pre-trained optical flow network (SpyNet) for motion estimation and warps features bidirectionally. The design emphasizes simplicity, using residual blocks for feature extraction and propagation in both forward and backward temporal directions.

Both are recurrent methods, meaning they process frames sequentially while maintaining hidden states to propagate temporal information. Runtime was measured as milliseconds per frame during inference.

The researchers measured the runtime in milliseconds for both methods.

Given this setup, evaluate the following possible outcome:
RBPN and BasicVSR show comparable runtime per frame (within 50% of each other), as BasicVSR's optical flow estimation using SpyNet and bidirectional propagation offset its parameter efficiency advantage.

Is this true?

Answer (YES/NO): NO